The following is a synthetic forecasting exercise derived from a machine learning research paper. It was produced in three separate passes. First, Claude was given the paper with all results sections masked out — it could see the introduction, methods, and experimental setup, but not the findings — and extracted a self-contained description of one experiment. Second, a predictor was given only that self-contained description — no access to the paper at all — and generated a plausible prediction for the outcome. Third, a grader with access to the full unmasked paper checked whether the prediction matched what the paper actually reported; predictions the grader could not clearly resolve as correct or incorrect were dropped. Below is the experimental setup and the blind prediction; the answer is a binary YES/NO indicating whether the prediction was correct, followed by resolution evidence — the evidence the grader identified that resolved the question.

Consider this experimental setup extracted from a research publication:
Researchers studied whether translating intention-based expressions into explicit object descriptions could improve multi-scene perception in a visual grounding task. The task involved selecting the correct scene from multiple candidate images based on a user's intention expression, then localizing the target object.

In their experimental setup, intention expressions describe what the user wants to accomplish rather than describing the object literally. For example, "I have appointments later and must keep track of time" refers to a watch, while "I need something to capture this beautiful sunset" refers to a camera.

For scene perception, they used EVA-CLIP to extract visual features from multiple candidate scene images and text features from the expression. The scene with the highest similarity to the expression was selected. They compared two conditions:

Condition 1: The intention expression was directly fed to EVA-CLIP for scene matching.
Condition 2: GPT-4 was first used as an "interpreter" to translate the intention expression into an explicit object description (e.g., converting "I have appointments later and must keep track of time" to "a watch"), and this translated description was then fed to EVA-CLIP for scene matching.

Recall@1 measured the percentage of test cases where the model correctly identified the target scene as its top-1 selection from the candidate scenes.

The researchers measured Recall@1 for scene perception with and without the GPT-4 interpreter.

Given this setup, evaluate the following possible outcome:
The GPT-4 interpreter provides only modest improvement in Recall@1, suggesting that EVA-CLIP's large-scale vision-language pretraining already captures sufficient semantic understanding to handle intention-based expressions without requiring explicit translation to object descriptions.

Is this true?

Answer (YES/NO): NO